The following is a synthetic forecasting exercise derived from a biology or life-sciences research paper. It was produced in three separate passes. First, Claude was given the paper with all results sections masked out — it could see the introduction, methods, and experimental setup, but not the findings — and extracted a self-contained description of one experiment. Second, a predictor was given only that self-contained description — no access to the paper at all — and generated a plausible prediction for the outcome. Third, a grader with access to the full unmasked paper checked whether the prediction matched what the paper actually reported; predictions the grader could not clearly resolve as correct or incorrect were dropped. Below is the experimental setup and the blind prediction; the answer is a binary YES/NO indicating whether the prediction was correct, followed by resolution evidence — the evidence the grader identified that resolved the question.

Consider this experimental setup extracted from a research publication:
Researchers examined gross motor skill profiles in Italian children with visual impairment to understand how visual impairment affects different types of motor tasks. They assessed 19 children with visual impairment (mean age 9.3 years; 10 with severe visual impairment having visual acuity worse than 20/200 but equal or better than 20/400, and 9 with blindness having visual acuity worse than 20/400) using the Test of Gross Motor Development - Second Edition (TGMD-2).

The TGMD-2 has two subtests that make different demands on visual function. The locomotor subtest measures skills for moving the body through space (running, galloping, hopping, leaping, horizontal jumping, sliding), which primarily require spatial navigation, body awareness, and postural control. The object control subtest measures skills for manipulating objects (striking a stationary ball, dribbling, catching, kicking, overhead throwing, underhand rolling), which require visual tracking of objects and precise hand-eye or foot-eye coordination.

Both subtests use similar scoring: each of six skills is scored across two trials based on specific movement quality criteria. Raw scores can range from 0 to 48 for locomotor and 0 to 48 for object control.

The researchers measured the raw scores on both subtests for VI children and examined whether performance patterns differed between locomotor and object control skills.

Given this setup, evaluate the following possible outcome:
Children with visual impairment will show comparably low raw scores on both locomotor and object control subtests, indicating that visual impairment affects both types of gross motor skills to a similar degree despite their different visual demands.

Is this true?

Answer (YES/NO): YES